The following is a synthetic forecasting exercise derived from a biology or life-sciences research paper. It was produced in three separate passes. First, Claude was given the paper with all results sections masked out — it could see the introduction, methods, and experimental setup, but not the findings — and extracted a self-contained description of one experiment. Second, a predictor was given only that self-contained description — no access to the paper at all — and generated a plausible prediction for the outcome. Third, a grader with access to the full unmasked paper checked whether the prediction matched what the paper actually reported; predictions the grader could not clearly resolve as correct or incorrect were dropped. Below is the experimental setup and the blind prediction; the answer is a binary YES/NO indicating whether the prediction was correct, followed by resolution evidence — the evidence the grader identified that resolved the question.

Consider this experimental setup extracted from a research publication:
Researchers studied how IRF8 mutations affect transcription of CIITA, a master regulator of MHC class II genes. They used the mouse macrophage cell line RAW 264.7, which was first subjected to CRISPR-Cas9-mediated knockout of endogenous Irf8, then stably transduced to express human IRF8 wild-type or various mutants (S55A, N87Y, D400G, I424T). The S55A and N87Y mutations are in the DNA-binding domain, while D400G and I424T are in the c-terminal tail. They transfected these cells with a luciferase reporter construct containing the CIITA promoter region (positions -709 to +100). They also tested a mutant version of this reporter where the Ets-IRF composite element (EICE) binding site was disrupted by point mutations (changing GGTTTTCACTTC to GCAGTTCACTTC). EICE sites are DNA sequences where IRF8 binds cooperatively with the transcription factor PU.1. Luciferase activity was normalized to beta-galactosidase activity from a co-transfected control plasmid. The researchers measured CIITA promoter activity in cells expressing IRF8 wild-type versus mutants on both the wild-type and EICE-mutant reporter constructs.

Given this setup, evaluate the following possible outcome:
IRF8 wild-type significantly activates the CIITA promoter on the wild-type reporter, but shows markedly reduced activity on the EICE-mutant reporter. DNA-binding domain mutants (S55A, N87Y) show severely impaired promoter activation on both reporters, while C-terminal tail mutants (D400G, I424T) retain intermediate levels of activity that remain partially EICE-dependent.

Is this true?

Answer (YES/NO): NO